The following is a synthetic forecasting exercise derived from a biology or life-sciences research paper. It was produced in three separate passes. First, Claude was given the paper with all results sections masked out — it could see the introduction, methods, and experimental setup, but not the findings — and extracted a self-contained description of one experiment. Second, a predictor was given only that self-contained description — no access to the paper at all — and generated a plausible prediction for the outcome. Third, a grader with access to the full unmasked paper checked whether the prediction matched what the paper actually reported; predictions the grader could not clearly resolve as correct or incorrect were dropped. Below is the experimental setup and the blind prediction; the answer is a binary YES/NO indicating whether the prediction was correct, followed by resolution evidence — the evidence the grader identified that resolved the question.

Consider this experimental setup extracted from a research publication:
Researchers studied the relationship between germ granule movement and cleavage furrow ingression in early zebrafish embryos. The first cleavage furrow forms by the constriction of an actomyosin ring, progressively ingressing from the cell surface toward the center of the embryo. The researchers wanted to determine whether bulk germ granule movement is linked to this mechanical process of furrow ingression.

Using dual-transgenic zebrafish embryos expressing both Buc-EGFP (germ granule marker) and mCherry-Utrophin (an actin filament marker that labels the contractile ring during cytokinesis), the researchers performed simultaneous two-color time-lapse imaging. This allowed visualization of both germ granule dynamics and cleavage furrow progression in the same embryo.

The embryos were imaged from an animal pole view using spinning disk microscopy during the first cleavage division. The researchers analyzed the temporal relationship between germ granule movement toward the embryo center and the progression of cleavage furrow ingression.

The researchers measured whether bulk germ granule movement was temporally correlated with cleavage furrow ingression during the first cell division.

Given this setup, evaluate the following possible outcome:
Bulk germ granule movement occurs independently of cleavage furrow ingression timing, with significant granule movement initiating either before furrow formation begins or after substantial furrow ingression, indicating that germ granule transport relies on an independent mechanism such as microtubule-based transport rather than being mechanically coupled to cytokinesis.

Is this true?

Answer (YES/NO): NO